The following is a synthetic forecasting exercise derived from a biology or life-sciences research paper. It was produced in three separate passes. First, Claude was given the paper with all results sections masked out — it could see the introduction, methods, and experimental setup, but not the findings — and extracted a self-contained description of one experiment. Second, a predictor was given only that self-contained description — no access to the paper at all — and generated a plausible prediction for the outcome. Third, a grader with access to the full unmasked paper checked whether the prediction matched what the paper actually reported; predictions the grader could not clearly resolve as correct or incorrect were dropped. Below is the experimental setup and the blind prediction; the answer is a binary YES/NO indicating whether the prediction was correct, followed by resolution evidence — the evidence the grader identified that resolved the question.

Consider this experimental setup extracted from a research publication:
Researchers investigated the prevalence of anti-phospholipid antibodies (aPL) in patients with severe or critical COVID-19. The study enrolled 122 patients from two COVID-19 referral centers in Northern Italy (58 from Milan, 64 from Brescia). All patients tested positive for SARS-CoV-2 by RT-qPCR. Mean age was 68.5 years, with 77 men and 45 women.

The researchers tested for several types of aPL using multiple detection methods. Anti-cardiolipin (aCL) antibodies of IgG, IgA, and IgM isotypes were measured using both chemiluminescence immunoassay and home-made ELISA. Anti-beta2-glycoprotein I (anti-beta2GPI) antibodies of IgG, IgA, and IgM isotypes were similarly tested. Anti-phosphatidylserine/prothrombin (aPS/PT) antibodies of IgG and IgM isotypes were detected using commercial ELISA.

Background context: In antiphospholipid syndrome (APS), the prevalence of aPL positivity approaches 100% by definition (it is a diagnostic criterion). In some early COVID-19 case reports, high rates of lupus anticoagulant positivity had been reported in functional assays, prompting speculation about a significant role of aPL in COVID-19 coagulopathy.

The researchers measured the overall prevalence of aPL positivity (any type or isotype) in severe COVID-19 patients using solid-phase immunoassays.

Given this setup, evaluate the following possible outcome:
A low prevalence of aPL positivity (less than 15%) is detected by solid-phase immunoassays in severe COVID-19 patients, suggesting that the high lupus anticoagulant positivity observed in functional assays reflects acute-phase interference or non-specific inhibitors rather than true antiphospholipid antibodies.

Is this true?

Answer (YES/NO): NO